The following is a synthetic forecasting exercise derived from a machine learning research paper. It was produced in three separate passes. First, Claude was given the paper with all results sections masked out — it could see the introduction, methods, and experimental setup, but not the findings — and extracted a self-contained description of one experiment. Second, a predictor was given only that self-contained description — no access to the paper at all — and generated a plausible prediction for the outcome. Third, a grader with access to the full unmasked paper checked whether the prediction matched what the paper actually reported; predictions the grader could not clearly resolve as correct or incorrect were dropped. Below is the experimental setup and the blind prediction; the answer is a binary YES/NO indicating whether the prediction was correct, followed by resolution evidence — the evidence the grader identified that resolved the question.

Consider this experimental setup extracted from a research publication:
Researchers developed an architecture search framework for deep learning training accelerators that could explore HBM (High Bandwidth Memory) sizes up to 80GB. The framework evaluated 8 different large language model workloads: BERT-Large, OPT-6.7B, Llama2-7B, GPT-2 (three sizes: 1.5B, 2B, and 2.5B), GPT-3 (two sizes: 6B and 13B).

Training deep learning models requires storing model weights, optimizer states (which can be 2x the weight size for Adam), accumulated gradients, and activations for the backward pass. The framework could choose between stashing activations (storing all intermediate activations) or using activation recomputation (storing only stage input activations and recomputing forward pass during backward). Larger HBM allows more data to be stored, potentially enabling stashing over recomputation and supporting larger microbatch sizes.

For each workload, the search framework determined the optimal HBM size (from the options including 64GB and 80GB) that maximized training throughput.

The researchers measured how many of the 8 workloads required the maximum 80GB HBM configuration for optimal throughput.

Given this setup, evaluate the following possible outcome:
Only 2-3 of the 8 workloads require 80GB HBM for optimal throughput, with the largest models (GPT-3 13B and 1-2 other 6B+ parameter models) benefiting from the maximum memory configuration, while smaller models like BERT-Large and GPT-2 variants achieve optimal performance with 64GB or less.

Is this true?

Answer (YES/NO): NO